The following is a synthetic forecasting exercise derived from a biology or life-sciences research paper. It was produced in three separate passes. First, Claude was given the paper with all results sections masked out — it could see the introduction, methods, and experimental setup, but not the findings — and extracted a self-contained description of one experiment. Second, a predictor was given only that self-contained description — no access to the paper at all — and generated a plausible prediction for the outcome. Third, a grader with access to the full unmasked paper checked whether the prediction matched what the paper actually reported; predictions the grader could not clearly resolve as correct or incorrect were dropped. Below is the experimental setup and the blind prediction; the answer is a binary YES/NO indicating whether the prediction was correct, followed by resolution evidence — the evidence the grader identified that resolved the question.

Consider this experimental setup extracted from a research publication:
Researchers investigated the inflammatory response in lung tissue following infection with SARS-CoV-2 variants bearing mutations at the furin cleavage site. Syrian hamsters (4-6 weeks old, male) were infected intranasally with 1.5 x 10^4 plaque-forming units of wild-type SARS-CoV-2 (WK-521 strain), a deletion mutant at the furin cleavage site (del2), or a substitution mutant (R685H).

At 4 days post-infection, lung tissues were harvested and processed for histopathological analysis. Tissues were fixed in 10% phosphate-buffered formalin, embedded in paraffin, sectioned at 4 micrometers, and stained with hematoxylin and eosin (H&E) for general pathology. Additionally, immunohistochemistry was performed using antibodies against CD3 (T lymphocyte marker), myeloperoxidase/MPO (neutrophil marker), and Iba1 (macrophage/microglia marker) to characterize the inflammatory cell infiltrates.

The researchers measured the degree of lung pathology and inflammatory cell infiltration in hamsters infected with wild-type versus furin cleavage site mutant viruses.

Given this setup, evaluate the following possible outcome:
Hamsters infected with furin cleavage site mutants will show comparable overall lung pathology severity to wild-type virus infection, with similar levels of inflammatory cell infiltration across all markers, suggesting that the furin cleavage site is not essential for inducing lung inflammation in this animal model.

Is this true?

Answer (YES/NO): NO